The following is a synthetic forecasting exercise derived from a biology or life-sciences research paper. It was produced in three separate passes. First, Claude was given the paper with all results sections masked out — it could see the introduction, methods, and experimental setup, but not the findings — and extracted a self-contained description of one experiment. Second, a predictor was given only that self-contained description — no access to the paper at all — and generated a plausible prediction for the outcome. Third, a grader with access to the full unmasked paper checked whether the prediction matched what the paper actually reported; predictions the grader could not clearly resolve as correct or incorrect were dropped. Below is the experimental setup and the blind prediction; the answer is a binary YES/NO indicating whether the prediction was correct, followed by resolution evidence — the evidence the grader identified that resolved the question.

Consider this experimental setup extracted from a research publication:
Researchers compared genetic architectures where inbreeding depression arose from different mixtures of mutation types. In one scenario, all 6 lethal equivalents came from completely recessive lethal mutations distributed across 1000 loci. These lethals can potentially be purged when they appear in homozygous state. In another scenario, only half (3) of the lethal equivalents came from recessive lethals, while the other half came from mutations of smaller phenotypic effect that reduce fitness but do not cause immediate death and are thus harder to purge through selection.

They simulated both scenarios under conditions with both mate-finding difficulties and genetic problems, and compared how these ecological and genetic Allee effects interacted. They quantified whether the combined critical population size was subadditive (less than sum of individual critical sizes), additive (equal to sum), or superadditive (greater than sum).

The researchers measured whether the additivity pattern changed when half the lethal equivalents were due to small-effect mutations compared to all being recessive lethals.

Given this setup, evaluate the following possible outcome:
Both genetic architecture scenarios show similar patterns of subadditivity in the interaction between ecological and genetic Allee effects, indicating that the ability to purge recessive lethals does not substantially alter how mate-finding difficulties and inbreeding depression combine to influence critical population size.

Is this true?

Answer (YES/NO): NO